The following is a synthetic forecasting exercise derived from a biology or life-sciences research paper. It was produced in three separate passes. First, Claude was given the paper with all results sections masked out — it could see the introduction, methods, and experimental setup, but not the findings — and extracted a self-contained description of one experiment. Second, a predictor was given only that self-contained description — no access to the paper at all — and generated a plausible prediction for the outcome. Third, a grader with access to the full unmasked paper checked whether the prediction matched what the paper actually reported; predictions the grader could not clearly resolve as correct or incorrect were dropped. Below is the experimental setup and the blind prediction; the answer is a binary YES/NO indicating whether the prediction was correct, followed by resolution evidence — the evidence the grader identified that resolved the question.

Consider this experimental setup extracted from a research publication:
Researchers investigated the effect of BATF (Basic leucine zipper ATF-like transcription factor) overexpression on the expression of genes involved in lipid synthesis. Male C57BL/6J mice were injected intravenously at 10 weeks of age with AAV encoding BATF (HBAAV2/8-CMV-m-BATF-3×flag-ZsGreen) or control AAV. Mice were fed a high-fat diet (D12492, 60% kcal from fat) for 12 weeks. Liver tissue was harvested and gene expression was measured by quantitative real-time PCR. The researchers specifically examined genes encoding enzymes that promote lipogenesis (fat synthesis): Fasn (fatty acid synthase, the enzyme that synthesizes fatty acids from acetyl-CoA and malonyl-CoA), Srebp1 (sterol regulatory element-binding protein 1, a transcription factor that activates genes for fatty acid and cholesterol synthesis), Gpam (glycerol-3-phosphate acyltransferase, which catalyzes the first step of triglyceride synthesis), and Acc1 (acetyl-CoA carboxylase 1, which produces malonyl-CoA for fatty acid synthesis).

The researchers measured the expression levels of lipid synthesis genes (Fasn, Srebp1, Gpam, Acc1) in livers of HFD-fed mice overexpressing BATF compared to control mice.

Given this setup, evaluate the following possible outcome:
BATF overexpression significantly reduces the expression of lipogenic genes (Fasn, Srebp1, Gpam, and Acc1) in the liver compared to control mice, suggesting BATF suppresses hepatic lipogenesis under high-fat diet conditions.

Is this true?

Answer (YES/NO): NO